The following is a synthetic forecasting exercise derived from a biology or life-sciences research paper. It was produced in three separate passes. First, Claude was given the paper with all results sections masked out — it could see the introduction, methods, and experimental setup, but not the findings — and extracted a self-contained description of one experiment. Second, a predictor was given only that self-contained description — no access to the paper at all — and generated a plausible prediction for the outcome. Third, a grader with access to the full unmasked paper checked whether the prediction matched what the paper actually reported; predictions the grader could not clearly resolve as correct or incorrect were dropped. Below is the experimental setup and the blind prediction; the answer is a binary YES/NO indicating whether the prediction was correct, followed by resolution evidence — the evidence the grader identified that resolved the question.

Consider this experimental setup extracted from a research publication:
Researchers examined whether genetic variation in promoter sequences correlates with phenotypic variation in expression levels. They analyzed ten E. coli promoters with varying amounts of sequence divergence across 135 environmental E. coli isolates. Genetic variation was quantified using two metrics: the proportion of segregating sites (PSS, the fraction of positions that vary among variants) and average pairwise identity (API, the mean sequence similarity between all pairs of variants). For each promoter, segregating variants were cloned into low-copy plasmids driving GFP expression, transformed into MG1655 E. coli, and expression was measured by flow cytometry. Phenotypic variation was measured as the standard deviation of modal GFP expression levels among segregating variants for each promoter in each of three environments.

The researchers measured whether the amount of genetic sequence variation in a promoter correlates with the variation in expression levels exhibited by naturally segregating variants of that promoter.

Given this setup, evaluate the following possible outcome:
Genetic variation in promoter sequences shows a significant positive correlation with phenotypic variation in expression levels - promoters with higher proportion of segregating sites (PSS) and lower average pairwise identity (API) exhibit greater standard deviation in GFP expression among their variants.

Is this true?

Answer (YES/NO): YES